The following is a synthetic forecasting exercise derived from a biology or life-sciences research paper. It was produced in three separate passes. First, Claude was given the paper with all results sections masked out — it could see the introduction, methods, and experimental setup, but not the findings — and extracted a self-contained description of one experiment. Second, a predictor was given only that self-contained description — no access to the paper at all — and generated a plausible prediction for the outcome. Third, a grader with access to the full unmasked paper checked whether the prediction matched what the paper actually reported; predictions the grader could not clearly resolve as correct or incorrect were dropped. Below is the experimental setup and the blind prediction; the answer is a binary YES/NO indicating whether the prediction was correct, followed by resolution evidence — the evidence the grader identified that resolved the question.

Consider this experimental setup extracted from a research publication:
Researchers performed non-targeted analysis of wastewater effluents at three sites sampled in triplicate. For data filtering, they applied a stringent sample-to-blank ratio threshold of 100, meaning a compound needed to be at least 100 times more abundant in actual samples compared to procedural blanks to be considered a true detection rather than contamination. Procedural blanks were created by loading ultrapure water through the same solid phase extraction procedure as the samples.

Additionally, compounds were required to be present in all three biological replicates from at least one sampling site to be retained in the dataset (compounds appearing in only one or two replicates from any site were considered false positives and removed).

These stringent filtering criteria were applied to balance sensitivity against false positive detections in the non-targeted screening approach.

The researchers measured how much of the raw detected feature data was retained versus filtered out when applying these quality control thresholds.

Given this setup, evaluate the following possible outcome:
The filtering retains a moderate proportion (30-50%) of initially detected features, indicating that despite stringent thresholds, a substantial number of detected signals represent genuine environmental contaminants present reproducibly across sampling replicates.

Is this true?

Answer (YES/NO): NO